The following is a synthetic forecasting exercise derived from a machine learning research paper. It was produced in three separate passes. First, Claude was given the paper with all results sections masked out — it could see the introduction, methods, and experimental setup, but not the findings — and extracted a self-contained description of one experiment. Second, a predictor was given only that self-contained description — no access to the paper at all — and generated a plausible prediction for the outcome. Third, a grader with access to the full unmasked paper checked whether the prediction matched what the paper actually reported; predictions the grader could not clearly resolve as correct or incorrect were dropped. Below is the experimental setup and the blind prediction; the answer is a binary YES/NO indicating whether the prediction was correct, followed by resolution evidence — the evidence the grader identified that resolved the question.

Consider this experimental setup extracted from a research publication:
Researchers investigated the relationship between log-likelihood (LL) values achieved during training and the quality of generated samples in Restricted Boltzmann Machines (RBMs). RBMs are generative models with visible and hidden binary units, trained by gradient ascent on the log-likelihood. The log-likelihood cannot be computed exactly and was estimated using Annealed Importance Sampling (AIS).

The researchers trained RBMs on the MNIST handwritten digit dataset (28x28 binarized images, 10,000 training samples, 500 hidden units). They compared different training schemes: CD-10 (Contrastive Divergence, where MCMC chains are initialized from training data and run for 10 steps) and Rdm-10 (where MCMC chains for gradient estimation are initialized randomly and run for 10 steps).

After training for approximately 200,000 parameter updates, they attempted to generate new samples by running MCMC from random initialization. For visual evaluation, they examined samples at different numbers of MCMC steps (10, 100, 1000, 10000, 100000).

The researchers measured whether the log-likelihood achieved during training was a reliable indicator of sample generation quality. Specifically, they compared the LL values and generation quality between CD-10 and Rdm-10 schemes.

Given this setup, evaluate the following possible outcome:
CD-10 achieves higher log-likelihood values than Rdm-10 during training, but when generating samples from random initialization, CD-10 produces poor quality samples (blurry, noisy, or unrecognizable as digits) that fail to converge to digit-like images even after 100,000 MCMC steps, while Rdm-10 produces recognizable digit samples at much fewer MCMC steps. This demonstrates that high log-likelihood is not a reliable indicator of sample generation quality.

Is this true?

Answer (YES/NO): YES